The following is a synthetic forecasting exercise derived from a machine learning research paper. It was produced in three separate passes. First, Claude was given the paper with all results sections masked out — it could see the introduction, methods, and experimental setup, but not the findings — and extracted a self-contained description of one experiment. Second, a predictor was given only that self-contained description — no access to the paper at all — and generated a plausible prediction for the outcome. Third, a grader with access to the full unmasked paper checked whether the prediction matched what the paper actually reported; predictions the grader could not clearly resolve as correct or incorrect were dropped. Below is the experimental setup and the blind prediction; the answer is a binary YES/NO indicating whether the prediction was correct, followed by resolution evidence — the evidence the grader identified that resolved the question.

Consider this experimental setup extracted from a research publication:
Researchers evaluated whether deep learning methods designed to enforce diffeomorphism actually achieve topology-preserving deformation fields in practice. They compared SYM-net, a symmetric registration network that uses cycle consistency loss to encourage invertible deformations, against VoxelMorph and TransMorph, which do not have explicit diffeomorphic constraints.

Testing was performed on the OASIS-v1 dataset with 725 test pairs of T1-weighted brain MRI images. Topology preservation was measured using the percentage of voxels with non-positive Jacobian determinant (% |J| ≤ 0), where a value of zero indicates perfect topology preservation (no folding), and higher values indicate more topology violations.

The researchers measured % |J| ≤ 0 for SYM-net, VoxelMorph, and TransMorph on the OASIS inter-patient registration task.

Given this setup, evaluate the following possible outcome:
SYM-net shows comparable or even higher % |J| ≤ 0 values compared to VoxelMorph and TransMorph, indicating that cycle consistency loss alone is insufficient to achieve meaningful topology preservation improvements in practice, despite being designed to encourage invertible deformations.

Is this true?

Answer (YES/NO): NO